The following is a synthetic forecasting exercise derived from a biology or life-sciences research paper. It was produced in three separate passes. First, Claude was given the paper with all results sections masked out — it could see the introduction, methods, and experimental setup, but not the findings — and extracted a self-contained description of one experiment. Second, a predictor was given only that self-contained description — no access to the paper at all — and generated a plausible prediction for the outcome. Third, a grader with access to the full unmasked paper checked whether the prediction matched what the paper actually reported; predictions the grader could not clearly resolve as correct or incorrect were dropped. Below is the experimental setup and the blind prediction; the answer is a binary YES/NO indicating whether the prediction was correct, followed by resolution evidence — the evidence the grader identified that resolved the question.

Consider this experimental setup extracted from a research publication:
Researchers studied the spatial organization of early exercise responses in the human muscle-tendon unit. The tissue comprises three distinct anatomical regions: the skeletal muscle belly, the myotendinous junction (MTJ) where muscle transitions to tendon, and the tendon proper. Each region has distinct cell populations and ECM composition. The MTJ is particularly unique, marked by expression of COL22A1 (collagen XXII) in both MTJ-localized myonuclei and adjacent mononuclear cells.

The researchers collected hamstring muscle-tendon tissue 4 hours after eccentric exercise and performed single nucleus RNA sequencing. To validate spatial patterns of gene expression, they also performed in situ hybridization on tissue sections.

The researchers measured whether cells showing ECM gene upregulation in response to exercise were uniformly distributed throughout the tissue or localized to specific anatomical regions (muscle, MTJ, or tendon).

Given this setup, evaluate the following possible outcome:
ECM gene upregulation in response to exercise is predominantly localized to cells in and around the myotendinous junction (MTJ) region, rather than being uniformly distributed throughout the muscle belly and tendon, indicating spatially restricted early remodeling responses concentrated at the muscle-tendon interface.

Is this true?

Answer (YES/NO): NO